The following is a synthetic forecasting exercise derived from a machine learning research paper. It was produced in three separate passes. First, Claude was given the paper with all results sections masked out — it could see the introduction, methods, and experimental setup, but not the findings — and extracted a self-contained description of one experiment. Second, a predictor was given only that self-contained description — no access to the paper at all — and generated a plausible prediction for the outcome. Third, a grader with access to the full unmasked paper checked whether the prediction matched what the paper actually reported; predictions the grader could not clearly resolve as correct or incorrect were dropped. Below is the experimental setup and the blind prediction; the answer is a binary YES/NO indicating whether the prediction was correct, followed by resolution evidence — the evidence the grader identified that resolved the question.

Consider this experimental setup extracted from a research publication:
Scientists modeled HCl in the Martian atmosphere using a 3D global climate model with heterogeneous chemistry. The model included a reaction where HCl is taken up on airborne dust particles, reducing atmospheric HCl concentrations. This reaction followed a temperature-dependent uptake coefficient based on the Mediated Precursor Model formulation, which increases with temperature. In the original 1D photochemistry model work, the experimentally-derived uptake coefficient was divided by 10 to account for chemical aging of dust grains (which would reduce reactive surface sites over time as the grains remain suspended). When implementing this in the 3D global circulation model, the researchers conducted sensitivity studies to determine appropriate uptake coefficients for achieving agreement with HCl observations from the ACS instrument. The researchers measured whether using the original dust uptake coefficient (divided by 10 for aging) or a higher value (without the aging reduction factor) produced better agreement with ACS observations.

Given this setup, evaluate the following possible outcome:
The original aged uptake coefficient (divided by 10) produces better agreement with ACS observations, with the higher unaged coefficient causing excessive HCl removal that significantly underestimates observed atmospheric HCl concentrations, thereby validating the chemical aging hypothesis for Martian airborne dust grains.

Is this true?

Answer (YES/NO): NO